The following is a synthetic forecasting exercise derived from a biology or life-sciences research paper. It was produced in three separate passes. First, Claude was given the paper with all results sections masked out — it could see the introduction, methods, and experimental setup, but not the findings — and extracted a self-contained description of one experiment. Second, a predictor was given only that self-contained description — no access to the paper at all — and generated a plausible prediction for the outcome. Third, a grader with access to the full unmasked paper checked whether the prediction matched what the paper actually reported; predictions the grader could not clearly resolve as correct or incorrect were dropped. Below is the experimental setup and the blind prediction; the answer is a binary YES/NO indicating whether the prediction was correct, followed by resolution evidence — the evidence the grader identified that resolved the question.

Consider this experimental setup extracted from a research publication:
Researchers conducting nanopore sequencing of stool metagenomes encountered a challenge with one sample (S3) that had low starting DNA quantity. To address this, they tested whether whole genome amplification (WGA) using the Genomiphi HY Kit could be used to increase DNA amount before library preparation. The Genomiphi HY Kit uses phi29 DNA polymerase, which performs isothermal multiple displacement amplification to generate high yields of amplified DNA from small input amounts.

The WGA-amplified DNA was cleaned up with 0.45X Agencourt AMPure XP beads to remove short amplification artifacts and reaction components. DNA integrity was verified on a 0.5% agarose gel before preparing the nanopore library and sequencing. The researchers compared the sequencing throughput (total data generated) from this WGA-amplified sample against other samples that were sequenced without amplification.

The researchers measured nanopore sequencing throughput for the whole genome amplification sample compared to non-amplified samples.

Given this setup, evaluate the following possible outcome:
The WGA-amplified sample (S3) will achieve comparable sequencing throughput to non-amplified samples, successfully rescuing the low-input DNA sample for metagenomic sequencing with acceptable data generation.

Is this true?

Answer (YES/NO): NO